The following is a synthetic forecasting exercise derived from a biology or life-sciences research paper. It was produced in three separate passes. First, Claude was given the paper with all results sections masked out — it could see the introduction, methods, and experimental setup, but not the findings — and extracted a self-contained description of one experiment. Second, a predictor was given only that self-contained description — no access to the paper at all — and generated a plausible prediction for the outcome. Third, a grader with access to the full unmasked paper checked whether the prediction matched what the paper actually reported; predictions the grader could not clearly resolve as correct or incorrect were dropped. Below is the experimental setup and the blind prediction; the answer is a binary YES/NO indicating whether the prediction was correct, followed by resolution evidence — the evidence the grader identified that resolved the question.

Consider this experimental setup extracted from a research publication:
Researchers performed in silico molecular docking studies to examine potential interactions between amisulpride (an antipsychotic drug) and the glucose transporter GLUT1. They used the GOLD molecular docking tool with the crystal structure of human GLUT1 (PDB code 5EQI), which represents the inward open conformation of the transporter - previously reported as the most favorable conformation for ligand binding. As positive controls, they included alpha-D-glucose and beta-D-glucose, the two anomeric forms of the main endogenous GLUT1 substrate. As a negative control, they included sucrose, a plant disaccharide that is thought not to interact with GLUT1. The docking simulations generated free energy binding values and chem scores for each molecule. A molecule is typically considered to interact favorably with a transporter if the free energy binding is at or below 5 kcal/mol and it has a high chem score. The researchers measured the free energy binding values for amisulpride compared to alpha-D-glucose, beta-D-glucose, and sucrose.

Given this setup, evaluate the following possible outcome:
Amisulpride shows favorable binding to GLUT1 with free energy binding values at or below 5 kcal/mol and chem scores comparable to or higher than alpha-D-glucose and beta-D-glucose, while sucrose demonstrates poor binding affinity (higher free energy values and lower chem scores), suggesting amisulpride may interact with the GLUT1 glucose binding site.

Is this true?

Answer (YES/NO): YES